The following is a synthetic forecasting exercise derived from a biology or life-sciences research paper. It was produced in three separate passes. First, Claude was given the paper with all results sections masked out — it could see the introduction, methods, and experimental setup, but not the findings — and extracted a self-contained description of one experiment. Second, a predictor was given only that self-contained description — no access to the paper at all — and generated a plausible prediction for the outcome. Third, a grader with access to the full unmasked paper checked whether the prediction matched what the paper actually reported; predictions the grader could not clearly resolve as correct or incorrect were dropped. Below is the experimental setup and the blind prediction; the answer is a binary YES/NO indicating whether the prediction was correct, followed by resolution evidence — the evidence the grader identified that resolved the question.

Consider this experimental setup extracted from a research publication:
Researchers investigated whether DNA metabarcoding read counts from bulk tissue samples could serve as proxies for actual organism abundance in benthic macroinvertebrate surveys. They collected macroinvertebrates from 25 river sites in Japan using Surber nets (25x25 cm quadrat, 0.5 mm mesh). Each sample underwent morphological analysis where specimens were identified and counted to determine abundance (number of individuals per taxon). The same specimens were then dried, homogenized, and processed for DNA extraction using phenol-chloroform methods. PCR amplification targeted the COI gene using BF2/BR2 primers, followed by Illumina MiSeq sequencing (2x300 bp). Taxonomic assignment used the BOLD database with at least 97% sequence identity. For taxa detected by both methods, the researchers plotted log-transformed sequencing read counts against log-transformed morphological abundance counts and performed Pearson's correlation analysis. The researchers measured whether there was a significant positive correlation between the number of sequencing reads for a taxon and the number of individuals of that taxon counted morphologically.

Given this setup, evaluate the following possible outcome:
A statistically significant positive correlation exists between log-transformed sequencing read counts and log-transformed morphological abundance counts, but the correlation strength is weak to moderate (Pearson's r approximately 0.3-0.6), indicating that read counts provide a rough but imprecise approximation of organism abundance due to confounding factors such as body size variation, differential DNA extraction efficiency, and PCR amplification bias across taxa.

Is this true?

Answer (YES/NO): NO